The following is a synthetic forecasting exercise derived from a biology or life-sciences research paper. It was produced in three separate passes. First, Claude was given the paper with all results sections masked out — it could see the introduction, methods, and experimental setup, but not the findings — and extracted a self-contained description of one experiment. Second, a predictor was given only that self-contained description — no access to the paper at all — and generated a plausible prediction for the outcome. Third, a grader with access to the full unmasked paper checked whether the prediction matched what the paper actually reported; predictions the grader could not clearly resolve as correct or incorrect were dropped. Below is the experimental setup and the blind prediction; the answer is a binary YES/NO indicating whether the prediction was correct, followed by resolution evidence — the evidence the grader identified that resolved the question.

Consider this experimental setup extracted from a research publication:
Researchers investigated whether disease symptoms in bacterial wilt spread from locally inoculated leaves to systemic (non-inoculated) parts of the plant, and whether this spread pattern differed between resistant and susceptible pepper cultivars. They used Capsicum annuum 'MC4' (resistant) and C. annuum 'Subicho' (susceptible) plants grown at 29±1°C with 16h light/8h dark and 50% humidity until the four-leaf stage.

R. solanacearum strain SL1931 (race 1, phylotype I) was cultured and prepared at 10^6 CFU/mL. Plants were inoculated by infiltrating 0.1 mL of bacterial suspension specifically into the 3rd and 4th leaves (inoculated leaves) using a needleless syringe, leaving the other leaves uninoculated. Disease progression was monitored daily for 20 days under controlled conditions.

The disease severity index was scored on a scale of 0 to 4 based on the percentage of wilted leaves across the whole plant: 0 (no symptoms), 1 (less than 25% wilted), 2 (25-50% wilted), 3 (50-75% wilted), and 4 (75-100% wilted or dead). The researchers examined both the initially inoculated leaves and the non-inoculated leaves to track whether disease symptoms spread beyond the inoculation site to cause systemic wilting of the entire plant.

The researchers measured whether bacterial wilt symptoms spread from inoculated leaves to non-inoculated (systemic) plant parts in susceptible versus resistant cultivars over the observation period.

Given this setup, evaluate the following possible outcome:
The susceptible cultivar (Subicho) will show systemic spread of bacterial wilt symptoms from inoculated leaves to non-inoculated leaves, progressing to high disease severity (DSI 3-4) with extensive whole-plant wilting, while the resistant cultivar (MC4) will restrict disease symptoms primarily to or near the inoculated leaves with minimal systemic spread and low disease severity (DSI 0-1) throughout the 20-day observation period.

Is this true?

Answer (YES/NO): YES